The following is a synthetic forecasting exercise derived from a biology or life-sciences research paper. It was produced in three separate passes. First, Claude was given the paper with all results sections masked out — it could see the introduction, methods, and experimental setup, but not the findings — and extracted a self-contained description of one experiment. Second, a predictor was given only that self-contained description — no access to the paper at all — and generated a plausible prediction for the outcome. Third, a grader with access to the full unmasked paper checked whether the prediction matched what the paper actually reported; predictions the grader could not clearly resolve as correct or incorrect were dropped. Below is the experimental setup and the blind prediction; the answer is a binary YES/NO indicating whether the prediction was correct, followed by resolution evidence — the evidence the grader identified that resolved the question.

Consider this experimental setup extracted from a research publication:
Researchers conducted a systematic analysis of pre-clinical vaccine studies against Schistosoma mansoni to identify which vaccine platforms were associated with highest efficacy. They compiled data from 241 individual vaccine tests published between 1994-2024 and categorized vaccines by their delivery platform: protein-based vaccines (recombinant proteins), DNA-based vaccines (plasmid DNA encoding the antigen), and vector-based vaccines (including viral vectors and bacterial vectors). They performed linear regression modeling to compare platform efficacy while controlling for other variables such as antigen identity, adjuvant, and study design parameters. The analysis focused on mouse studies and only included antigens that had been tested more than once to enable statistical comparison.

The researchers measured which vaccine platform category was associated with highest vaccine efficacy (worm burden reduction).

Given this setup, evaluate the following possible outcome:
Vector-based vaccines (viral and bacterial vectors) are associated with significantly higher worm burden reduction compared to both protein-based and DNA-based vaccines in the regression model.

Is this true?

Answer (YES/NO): NO